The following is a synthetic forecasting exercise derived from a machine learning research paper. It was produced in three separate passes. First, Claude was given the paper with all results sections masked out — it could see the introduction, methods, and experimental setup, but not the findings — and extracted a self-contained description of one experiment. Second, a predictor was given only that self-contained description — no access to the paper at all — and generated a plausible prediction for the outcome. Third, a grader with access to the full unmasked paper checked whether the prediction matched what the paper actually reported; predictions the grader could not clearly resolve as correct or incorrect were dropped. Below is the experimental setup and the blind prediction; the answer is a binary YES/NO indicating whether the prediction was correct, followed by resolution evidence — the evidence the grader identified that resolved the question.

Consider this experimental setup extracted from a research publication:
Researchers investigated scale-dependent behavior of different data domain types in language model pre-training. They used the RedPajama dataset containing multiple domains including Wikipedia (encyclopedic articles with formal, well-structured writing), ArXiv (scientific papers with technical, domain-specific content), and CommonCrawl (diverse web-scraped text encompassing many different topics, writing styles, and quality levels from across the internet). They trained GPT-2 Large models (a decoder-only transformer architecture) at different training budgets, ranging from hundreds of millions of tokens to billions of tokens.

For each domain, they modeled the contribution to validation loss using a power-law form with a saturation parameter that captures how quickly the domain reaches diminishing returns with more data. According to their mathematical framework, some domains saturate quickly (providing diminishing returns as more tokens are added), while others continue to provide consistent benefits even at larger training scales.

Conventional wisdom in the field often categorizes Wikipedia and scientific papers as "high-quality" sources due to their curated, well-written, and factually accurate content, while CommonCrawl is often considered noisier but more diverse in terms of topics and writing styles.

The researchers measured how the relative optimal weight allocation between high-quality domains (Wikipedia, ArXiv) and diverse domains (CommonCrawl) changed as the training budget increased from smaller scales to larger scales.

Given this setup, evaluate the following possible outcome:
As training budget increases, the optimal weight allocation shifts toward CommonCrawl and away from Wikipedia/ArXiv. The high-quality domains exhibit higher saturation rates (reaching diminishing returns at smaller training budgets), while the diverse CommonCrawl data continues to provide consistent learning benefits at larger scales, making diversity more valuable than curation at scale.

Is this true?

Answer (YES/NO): YES